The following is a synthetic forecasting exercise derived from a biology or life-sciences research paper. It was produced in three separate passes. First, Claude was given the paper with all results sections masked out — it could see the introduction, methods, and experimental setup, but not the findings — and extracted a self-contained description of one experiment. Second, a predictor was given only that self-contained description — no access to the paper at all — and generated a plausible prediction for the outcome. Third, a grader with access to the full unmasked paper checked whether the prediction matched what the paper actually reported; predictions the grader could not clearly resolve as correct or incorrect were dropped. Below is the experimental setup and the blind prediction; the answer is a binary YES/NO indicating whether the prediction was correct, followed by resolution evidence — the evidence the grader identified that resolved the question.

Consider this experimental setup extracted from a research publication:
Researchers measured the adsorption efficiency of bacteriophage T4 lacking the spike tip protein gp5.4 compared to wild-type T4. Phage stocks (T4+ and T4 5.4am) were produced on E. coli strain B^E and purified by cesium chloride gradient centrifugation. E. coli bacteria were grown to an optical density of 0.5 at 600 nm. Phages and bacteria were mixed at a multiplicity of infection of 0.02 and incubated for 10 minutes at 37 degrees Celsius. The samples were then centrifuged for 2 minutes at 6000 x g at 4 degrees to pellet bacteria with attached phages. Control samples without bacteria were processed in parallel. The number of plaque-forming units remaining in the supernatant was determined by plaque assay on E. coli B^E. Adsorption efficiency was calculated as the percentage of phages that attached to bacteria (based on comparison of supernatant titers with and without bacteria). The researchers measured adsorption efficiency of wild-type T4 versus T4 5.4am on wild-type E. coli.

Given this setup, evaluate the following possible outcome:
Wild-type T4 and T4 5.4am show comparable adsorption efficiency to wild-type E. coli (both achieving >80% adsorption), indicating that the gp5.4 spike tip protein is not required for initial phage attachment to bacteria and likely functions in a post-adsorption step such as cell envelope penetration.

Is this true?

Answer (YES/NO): YES